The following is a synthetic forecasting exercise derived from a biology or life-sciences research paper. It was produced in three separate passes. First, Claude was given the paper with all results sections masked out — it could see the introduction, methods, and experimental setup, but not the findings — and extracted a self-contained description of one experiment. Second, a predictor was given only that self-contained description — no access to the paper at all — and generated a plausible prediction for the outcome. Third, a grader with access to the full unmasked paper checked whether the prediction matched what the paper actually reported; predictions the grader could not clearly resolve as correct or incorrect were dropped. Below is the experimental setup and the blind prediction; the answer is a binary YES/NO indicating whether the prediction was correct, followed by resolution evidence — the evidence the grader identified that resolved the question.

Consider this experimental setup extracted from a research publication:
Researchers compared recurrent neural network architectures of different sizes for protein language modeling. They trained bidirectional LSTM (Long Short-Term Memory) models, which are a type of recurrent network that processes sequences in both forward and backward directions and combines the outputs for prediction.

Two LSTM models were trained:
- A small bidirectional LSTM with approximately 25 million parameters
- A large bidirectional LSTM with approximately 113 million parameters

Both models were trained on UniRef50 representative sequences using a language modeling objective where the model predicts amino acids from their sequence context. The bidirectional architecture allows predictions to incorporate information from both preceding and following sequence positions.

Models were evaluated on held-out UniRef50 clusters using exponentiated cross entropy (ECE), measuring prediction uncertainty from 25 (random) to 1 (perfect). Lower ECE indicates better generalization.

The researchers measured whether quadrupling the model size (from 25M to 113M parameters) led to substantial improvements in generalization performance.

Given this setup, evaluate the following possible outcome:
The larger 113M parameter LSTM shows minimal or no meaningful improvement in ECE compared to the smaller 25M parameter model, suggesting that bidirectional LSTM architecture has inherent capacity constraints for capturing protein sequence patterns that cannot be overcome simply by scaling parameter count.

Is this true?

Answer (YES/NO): NO